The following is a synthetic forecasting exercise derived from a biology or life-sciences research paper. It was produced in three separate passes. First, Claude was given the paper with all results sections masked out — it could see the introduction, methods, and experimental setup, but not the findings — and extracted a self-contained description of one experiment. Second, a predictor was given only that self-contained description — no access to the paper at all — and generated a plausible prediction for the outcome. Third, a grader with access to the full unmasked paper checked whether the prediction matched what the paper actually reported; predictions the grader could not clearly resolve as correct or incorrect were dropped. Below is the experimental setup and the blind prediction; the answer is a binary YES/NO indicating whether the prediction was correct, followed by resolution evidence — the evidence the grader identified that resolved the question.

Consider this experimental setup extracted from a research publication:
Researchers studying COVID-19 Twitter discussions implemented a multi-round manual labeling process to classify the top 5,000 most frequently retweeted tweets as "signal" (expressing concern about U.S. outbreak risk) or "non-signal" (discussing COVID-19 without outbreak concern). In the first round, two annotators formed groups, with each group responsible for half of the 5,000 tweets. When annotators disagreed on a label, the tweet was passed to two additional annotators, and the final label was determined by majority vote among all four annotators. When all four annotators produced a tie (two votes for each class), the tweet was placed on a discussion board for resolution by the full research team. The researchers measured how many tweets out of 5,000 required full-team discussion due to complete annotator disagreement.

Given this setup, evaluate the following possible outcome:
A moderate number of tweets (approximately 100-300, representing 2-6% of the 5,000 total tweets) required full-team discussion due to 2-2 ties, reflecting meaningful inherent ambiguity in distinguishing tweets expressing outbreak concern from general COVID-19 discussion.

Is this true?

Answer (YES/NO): YES